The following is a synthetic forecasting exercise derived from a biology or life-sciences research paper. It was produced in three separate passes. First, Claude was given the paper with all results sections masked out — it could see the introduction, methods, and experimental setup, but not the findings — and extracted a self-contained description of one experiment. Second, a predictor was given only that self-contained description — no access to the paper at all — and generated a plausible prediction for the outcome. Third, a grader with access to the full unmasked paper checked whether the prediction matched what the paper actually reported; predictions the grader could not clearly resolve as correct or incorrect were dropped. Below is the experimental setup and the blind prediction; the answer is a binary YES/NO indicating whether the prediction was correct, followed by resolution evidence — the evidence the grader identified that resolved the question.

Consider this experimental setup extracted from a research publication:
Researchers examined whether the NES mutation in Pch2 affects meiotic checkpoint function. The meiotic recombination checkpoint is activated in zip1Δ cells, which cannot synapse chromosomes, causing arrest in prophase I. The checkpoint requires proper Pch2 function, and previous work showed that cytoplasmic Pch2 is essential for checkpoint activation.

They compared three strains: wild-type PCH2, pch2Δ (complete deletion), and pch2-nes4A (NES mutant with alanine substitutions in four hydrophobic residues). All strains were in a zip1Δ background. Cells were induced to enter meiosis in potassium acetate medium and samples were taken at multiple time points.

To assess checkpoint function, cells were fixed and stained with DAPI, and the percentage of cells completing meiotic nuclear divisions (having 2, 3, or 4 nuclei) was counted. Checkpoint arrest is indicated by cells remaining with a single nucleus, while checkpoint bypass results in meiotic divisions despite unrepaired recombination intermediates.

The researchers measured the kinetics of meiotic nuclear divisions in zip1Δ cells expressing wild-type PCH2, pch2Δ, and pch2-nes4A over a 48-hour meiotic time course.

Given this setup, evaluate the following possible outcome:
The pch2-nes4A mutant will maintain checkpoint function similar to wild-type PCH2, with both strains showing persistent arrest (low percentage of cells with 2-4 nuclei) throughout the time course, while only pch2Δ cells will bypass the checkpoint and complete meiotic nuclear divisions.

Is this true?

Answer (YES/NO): NO